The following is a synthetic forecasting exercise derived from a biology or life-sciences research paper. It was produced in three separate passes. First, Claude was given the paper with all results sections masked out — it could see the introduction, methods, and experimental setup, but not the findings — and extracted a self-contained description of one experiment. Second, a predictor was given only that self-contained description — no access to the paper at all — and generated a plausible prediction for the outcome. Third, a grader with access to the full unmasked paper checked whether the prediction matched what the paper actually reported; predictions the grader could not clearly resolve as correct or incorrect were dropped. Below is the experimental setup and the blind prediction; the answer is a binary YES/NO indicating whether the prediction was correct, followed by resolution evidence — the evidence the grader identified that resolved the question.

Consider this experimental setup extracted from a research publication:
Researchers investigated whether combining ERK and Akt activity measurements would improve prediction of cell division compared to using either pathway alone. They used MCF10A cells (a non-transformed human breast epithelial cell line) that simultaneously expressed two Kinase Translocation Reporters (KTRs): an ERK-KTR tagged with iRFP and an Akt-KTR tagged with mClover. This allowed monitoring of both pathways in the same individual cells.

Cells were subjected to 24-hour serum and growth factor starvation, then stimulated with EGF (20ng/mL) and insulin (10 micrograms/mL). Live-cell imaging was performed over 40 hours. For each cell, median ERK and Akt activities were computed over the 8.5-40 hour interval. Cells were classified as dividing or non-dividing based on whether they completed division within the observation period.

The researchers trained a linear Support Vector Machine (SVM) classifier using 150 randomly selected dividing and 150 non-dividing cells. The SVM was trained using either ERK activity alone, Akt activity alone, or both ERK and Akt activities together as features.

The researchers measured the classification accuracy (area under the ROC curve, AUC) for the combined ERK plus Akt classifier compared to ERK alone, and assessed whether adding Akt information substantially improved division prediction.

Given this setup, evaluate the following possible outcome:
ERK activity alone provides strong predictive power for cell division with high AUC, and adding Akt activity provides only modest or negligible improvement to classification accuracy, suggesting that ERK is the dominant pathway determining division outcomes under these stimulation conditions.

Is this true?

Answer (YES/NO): YES